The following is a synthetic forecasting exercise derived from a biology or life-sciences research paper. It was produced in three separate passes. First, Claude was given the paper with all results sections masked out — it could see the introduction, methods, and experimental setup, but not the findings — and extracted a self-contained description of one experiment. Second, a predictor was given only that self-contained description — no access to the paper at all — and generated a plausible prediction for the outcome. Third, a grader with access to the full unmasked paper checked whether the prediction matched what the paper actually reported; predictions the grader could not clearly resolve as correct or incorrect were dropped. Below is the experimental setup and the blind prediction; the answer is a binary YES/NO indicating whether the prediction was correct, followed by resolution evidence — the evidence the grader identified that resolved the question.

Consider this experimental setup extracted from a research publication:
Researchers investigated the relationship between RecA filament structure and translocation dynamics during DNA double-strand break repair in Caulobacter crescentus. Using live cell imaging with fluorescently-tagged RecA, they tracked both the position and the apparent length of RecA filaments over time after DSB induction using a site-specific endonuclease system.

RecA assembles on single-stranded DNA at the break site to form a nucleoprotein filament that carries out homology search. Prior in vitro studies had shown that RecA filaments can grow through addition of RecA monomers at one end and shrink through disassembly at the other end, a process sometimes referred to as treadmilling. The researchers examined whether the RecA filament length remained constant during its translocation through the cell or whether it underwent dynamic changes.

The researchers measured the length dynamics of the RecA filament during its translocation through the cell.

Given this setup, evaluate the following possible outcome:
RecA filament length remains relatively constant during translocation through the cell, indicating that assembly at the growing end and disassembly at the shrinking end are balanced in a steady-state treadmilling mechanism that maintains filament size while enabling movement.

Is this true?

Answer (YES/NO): NO